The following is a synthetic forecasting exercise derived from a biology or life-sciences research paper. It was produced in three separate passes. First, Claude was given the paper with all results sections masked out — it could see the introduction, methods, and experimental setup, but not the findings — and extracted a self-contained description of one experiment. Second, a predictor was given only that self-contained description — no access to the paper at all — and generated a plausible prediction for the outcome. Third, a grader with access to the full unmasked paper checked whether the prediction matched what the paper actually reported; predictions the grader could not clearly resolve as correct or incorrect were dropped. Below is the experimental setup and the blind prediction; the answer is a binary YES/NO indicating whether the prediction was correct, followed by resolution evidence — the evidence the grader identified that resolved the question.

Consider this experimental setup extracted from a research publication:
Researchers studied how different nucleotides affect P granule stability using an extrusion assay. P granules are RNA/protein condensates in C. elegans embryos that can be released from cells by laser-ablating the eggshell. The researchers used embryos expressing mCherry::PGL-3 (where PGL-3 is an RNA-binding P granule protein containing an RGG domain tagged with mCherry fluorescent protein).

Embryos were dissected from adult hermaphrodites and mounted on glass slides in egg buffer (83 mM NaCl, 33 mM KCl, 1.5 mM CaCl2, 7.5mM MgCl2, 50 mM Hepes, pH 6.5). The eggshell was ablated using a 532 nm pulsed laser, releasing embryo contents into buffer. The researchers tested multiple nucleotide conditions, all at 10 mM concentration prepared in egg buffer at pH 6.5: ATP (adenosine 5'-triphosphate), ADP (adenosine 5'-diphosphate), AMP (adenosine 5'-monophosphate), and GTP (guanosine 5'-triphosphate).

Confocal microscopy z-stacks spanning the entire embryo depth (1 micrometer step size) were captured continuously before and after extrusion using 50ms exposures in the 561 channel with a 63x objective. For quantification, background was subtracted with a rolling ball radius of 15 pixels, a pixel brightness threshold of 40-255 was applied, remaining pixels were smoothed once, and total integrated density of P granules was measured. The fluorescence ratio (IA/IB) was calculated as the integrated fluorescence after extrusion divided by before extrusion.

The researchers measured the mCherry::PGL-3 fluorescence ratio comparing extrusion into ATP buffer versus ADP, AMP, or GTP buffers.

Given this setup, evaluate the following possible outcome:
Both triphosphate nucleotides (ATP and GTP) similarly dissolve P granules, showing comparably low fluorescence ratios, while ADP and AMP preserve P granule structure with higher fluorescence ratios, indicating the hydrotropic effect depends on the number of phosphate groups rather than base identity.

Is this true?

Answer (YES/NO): NO